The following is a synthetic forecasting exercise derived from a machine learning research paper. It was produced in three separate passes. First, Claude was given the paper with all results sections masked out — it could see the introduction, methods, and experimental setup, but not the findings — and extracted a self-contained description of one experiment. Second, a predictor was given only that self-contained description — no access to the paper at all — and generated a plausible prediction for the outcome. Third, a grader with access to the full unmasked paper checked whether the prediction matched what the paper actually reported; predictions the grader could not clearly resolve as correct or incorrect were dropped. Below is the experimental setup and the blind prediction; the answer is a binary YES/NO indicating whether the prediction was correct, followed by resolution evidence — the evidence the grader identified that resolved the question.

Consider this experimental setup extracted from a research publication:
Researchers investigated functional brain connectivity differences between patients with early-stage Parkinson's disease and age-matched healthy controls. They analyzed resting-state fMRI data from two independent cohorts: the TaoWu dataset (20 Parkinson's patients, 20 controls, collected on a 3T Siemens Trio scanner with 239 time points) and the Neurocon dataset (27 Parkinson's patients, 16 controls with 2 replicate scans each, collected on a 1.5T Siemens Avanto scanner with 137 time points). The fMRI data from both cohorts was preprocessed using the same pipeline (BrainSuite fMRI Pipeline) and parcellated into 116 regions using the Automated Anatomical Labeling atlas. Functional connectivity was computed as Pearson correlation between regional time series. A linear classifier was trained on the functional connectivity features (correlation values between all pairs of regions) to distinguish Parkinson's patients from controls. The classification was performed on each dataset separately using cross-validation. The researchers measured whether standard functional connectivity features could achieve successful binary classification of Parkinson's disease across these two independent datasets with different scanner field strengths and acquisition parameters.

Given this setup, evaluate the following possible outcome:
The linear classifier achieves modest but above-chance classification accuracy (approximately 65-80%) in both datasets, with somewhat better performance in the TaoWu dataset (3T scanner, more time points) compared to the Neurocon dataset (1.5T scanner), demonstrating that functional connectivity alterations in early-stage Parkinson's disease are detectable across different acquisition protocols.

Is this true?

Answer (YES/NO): NO